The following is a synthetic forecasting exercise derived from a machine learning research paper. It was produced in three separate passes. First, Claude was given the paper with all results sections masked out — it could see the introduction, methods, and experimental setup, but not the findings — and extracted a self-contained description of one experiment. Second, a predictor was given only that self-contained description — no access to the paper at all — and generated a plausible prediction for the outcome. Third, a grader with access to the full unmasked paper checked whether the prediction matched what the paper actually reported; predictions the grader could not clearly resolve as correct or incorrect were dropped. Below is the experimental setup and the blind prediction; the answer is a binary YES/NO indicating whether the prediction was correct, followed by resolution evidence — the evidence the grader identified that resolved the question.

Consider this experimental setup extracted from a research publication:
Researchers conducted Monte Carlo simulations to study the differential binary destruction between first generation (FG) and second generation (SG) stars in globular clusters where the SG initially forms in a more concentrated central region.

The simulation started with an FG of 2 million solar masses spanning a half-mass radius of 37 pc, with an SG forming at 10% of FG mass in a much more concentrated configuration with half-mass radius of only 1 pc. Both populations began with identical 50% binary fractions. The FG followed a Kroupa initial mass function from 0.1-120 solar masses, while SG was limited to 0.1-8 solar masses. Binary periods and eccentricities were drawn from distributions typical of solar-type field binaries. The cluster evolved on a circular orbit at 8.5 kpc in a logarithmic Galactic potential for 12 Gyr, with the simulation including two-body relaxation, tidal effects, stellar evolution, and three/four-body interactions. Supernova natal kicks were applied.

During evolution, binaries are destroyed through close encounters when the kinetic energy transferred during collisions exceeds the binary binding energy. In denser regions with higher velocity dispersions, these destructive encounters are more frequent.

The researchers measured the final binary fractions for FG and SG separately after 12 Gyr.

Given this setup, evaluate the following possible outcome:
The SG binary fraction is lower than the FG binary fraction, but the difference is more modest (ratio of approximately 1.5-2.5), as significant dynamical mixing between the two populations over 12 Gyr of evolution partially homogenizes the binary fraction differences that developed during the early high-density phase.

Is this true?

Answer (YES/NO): NO